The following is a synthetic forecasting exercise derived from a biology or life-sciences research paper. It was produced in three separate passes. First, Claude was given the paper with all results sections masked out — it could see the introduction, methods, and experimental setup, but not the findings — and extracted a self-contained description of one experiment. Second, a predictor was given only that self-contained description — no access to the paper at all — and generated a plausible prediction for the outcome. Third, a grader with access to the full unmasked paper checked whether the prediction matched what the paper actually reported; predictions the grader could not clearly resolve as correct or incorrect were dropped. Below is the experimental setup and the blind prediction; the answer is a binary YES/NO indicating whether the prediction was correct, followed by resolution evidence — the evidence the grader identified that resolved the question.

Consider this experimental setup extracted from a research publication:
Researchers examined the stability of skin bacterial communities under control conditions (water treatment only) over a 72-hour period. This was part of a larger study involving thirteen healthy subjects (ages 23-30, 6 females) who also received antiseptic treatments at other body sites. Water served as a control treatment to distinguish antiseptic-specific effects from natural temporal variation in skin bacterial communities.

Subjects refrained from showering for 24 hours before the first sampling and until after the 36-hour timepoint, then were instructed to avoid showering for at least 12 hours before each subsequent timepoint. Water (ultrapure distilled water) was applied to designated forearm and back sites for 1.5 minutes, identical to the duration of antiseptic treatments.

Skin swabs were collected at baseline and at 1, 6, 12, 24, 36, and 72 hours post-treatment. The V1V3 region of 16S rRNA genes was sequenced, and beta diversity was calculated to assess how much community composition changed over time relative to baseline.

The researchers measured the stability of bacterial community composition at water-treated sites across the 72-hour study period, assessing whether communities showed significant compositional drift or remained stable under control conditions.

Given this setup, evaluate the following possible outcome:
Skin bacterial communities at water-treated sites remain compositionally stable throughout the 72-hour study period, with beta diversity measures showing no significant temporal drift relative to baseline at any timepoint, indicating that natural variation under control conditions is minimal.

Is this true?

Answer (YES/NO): NO